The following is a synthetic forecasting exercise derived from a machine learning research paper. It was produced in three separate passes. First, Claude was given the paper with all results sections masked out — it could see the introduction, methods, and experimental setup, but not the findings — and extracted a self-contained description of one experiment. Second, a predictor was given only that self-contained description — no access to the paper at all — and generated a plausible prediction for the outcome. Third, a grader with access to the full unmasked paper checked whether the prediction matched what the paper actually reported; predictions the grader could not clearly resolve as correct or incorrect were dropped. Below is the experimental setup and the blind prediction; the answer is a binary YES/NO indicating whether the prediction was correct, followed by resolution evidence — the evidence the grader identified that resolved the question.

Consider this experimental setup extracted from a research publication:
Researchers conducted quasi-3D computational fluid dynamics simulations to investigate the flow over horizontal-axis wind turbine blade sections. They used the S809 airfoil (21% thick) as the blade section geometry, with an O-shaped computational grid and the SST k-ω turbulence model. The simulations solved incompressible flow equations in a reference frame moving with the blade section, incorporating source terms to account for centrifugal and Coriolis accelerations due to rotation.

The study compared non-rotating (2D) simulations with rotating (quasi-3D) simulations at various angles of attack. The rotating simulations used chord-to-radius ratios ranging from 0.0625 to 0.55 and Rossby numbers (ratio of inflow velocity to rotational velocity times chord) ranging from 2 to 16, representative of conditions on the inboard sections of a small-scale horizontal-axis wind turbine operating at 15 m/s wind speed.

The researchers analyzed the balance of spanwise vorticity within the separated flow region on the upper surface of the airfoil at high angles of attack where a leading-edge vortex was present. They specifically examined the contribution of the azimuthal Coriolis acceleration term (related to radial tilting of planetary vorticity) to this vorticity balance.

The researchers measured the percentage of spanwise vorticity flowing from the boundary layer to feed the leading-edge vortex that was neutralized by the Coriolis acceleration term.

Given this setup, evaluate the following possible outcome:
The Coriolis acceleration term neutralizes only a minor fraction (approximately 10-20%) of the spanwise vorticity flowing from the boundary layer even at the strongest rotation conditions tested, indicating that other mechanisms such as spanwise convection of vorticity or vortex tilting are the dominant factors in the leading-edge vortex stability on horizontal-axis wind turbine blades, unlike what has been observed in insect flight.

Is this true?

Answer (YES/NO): NO